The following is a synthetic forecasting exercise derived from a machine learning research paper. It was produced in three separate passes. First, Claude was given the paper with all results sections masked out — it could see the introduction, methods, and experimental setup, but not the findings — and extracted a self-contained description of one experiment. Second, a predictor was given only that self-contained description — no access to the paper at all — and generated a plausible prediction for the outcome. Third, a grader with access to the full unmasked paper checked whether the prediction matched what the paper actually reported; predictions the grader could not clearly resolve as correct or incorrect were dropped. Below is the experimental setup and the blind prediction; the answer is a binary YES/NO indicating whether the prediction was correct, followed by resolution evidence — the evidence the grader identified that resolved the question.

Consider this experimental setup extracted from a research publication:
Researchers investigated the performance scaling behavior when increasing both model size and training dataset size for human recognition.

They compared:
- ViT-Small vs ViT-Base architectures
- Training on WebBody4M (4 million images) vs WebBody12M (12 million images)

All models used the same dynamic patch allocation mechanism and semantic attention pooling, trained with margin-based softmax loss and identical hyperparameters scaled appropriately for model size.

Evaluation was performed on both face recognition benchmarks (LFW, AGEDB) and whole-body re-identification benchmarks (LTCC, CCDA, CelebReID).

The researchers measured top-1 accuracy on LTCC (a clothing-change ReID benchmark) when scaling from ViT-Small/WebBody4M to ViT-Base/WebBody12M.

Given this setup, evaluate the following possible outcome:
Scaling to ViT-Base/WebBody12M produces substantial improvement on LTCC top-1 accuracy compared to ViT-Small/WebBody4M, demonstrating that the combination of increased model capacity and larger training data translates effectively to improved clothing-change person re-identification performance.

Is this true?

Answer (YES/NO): YES